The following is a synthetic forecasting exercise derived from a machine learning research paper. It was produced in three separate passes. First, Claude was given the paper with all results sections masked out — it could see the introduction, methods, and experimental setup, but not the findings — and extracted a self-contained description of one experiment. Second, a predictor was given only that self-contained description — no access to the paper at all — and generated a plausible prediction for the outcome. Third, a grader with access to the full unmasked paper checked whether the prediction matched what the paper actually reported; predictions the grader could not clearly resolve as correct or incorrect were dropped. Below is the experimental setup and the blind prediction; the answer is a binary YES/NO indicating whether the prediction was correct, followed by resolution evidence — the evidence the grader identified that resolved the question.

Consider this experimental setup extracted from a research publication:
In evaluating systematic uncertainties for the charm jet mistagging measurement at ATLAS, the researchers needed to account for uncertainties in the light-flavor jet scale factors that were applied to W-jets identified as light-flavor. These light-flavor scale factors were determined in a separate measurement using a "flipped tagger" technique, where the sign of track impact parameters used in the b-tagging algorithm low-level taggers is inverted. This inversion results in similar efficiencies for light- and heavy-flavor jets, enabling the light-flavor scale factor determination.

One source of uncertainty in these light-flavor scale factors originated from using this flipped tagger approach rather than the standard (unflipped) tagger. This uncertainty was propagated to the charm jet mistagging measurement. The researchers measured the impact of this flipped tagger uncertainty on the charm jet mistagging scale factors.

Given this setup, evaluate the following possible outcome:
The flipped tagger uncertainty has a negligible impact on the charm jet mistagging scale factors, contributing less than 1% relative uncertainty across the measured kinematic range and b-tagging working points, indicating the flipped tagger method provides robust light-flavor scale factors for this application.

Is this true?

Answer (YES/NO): NO